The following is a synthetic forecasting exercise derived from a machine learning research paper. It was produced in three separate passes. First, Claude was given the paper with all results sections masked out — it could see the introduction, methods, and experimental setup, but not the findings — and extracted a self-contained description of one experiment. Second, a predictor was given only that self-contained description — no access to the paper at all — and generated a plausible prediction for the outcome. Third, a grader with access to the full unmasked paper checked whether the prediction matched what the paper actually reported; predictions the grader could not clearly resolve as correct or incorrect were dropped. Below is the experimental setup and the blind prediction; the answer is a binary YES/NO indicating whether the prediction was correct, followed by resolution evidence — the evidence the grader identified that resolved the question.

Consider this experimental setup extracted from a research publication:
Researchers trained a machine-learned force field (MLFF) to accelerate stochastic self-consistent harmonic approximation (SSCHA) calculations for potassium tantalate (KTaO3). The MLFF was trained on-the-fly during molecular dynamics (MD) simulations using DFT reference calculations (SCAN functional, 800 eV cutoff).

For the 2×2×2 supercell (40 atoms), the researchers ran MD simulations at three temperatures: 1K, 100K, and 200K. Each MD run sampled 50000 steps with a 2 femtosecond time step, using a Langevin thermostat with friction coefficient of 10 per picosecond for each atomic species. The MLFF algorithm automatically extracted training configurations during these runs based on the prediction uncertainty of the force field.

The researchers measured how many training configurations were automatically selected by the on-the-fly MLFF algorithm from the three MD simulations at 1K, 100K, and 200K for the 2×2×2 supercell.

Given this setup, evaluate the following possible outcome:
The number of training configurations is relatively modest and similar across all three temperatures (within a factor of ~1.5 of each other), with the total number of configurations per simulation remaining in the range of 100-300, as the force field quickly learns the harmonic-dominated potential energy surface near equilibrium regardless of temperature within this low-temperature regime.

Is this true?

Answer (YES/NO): NO